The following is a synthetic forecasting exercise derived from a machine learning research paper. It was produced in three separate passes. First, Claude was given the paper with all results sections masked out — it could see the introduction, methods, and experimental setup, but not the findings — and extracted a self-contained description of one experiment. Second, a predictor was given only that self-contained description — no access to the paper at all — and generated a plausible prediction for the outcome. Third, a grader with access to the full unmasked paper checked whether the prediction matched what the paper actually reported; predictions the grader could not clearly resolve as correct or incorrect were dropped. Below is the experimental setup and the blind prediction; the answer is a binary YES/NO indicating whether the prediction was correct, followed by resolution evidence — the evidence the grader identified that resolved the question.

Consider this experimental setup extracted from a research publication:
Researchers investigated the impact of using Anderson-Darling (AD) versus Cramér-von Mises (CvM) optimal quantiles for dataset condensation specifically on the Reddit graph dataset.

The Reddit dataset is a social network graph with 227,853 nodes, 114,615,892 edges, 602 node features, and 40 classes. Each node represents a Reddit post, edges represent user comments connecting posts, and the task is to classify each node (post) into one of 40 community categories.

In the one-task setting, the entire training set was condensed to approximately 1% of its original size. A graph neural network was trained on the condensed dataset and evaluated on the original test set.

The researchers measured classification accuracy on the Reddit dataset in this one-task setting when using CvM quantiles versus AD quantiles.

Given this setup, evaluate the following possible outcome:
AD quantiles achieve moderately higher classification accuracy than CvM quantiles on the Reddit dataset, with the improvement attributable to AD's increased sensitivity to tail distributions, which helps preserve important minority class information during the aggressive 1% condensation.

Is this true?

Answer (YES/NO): NO